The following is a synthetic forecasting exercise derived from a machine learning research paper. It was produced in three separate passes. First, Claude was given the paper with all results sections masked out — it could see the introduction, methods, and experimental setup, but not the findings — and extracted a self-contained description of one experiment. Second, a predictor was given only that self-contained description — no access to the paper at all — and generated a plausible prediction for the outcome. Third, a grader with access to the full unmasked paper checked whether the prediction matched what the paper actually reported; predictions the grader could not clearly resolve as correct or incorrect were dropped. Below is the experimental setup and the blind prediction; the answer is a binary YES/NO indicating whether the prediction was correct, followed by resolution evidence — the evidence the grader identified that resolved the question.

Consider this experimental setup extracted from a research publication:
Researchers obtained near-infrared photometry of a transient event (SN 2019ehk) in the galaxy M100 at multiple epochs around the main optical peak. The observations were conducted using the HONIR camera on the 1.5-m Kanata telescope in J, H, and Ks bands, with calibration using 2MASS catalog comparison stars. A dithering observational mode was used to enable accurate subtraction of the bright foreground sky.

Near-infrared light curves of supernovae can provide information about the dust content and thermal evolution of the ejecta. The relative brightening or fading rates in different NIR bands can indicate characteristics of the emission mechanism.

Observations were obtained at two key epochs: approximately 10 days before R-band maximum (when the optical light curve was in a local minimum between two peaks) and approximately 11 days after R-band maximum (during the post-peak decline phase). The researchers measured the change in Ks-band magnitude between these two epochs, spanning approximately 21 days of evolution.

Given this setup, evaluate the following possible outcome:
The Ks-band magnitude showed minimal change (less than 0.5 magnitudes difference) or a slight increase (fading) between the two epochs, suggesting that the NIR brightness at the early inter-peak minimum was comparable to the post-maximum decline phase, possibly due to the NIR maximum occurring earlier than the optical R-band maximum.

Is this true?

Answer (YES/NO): YES